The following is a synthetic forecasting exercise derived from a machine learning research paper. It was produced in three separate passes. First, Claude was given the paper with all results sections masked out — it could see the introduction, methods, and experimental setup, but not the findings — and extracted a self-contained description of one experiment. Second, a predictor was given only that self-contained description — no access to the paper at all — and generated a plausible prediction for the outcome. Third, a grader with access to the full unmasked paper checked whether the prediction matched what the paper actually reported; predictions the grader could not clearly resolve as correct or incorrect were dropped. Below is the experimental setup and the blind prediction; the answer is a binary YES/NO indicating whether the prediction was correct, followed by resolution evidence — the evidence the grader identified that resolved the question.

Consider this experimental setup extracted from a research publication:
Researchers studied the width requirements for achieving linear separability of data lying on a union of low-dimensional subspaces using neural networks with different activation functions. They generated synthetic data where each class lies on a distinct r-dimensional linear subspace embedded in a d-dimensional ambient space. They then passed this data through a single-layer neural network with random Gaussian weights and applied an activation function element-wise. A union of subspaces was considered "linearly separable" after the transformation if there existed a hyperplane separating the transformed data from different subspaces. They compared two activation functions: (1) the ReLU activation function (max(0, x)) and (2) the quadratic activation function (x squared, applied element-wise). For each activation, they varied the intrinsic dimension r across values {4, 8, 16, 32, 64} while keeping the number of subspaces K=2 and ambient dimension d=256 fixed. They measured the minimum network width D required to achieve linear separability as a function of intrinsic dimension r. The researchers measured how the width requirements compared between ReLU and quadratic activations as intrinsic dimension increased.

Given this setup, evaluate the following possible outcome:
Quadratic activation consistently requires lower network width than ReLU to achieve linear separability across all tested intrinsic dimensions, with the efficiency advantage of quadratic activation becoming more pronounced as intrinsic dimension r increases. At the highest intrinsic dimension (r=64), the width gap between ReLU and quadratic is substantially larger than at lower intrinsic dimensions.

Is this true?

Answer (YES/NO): NO